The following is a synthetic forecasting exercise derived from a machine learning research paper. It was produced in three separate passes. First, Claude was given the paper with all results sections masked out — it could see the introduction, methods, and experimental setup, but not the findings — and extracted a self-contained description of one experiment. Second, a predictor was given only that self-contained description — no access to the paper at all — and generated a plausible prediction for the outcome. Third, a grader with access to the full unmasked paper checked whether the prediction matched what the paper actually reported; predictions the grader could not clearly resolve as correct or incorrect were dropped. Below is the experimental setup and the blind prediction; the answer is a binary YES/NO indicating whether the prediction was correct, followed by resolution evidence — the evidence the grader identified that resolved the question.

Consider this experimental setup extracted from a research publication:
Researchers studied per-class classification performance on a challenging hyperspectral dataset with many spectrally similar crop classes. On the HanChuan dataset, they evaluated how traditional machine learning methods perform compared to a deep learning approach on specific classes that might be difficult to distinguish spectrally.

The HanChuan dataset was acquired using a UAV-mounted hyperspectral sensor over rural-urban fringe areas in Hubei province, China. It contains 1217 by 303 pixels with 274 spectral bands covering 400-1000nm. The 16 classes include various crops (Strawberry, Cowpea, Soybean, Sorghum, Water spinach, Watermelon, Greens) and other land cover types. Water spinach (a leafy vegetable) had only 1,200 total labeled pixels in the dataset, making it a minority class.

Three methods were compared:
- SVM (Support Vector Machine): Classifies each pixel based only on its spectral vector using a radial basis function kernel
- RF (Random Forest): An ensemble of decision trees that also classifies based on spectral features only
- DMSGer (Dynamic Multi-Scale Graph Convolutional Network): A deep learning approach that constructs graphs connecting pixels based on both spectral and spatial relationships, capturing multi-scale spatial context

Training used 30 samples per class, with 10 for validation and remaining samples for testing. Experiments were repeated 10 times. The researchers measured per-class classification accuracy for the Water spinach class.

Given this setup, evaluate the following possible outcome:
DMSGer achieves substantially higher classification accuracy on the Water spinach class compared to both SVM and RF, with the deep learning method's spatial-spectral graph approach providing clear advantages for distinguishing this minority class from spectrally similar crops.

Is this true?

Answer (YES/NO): YES